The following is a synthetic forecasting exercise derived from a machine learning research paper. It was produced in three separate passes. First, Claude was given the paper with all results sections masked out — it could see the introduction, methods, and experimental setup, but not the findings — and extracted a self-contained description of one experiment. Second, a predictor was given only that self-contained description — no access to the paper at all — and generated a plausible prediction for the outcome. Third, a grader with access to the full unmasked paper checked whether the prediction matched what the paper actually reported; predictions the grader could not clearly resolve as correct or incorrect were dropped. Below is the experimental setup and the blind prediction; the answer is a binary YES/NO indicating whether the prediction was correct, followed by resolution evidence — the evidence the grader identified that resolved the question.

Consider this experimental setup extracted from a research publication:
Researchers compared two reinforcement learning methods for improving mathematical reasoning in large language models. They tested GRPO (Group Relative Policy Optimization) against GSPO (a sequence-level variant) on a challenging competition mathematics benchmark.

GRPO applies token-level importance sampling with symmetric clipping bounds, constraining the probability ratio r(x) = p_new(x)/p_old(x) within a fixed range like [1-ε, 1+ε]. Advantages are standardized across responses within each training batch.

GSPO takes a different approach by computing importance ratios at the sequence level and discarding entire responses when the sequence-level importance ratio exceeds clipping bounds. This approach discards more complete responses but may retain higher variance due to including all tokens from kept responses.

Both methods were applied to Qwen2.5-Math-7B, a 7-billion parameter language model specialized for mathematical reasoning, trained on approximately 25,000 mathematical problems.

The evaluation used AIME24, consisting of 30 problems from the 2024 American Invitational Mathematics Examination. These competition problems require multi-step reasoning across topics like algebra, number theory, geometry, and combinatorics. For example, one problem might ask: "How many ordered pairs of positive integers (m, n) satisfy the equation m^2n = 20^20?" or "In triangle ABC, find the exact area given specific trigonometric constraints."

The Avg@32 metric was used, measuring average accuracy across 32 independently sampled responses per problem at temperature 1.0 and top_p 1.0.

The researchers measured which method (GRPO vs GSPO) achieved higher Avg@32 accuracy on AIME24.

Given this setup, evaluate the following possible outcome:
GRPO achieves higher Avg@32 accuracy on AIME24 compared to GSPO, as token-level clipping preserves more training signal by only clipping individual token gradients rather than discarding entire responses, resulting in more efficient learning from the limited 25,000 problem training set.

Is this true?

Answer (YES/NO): NO